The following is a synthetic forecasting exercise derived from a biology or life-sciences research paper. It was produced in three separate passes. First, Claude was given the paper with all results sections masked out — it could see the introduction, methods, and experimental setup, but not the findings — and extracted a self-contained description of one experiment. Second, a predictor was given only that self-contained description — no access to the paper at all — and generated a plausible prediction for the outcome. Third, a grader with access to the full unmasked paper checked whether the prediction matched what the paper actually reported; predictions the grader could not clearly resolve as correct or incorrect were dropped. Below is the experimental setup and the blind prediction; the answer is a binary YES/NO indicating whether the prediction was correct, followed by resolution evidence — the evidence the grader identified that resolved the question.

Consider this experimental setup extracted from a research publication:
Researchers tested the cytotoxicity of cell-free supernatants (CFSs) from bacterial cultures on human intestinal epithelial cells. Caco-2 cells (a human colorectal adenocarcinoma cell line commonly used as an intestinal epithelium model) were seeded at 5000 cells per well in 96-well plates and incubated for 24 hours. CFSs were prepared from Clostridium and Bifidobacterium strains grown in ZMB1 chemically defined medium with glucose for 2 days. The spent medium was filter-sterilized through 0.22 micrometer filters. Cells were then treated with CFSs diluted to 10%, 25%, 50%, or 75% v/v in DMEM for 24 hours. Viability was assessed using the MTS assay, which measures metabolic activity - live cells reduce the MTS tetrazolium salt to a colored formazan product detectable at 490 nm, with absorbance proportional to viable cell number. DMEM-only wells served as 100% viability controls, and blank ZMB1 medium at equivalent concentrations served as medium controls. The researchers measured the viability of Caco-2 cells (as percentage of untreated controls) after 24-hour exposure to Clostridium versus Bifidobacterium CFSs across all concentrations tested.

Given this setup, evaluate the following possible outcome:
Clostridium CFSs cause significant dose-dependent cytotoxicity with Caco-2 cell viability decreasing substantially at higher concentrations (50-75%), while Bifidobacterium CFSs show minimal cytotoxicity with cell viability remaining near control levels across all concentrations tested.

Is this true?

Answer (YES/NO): NO